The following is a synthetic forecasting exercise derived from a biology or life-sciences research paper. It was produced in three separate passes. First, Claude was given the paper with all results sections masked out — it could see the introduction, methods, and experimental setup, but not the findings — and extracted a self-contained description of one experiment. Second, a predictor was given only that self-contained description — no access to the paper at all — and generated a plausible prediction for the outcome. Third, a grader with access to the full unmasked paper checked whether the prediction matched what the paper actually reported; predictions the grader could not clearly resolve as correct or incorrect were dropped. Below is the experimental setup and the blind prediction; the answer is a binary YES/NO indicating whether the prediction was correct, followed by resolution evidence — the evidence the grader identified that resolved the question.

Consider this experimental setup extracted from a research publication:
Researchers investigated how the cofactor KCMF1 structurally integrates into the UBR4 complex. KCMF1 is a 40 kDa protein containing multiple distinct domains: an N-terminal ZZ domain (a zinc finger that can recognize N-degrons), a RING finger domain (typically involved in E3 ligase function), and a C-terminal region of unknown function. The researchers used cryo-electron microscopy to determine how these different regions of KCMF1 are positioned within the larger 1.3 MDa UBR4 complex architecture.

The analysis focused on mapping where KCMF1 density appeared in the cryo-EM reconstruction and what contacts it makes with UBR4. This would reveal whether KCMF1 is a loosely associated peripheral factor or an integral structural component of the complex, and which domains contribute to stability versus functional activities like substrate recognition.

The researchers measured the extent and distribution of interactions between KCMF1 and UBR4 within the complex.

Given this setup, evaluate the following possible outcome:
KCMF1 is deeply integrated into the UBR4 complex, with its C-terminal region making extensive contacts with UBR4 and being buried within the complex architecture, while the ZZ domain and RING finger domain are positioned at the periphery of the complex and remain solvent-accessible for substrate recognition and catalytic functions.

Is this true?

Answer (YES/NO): NO